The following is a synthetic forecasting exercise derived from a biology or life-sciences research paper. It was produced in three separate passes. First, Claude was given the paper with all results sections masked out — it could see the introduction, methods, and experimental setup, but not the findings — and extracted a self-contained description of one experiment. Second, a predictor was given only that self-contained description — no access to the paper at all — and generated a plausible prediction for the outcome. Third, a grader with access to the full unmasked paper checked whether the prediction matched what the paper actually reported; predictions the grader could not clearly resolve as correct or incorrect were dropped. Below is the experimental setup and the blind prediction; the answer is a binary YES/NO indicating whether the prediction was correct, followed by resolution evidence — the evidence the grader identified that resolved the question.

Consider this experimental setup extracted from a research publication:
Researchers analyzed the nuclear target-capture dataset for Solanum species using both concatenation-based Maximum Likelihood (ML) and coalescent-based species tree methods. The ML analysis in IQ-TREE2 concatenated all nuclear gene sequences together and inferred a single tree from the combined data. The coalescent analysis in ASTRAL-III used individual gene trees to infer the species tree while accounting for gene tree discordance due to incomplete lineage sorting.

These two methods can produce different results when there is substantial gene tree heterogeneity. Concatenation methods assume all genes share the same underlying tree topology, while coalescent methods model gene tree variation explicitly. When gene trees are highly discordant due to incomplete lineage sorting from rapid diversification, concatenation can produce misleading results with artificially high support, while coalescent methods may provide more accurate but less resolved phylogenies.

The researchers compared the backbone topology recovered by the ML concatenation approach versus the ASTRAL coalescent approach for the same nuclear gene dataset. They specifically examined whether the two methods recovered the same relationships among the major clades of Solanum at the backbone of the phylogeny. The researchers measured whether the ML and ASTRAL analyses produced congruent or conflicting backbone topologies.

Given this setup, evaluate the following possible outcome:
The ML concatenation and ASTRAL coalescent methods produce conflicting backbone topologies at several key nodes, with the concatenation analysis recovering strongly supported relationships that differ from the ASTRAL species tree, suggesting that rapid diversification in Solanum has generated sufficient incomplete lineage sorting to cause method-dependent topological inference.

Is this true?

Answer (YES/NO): NO